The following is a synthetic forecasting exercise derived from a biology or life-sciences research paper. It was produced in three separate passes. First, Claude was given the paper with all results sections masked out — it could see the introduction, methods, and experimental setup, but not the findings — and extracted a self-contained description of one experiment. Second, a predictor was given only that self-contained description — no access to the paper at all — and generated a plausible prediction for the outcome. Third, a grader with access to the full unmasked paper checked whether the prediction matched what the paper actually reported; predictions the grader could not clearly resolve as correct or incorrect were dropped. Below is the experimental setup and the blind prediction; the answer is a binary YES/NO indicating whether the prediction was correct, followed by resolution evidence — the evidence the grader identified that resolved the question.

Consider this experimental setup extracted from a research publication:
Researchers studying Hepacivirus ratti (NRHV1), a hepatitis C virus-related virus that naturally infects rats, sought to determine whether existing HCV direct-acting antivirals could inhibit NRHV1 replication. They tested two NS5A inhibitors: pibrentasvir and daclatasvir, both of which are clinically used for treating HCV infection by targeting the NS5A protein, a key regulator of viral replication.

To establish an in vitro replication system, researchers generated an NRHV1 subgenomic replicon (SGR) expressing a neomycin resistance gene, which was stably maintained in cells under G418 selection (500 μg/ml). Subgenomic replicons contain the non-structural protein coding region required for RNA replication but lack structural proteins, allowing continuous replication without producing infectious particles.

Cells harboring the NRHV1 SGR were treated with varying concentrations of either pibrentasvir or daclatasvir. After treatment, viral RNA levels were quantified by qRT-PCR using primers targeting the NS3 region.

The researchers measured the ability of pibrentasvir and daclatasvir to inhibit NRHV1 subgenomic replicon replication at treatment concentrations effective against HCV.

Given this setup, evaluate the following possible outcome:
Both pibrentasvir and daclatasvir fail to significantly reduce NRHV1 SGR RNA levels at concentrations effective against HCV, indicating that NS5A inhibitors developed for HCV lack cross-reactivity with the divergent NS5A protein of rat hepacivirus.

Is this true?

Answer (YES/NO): NO